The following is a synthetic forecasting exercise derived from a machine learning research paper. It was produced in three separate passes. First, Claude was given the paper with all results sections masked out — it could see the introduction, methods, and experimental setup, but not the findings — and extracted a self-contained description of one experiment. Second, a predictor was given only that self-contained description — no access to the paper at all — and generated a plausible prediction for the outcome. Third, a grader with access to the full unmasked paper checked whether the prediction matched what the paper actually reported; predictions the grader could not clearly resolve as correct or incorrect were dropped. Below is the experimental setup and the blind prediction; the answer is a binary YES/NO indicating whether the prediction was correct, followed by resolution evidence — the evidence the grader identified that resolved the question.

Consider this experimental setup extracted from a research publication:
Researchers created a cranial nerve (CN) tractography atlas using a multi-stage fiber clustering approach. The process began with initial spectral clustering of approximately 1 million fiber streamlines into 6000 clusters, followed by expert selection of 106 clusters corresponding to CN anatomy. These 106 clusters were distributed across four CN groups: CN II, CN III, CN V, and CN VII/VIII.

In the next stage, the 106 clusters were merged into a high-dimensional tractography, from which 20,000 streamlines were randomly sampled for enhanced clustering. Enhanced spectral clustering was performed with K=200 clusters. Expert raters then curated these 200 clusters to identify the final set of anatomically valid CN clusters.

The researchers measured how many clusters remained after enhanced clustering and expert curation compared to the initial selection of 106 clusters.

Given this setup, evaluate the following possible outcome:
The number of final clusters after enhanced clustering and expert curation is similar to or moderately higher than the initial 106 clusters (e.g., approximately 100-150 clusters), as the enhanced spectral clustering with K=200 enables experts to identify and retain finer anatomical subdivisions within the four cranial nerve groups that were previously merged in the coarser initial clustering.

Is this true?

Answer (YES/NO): NO